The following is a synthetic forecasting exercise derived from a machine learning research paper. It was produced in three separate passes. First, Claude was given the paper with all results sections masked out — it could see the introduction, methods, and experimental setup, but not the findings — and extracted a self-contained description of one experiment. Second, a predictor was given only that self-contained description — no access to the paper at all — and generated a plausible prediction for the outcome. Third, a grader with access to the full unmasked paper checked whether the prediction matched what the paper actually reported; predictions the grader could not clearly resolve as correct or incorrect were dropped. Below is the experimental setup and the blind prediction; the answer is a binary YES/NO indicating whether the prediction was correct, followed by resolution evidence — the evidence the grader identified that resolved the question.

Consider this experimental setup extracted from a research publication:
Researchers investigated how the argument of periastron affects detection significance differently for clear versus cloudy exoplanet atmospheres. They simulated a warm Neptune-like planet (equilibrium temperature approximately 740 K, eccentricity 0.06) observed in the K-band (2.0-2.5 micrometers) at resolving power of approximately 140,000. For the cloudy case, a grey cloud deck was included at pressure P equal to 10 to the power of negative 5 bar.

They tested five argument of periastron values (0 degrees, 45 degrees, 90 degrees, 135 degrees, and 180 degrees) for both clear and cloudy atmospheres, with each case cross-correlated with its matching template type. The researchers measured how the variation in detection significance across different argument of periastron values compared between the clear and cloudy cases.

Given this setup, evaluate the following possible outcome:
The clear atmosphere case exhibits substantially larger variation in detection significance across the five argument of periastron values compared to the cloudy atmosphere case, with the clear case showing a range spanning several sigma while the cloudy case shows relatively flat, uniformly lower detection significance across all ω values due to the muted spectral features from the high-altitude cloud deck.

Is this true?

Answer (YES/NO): YES